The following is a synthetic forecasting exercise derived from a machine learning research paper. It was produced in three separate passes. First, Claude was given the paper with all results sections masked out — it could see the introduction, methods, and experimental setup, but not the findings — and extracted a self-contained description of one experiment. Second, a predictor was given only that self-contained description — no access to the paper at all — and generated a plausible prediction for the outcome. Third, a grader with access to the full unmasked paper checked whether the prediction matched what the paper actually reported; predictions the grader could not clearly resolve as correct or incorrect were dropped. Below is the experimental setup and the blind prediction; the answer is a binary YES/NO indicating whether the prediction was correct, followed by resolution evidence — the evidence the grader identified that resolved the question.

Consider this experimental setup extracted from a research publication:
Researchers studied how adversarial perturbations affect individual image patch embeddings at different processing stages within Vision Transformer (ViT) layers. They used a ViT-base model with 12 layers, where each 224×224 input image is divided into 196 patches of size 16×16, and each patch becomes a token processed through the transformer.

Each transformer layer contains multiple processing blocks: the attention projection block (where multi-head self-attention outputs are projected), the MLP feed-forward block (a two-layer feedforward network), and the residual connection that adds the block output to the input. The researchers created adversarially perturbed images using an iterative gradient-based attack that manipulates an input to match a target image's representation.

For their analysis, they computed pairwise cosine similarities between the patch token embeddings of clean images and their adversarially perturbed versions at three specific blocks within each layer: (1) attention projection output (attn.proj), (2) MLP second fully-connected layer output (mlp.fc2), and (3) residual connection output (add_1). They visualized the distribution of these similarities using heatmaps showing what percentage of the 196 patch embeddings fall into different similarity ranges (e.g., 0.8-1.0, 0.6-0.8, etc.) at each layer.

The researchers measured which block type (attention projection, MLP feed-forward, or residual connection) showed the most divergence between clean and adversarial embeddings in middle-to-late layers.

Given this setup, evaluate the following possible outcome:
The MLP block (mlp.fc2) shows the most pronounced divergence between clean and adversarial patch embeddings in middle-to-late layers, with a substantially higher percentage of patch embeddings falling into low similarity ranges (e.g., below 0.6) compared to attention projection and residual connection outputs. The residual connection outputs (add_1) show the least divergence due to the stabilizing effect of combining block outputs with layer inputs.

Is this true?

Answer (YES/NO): NO